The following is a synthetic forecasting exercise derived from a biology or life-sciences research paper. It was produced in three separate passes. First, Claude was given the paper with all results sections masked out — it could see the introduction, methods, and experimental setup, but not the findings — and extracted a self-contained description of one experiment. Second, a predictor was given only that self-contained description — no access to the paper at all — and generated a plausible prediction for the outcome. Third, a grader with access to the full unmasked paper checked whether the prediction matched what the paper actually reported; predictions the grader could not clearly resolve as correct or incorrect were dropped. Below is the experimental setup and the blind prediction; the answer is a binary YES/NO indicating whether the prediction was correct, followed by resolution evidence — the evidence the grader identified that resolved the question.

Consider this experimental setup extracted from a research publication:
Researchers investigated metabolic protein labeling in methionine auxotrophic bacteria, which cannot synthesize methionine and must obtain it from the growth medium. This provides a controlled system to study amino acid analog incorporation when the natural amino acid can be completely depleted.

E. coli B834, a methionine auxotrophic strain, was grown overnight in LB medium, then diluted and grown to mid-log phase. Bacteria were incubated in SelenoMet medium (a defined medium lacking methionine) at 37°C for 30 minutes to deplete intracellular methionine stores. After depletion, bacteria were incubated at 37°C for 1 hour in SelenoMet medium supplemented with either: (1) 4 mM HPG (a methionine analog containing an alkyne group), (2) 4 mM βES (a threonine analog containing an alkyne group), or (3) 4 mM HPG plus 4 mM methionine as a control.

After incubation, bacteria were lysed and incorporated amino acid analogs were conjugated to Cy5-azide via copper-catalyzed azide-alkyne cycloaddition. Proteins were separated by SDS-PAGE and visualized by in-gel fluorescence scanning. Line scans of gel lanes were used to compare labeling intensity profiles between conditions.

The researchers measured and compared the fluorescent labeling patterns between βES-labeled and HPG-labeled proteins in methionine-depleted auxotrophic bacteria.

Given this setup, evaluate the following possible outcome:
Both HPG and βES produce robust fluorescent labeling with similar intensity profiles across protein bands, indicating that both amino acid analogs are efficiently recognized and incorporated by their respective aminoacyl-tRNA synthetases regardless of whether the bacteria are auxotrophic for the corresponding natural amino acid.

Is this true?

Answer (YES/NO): NO